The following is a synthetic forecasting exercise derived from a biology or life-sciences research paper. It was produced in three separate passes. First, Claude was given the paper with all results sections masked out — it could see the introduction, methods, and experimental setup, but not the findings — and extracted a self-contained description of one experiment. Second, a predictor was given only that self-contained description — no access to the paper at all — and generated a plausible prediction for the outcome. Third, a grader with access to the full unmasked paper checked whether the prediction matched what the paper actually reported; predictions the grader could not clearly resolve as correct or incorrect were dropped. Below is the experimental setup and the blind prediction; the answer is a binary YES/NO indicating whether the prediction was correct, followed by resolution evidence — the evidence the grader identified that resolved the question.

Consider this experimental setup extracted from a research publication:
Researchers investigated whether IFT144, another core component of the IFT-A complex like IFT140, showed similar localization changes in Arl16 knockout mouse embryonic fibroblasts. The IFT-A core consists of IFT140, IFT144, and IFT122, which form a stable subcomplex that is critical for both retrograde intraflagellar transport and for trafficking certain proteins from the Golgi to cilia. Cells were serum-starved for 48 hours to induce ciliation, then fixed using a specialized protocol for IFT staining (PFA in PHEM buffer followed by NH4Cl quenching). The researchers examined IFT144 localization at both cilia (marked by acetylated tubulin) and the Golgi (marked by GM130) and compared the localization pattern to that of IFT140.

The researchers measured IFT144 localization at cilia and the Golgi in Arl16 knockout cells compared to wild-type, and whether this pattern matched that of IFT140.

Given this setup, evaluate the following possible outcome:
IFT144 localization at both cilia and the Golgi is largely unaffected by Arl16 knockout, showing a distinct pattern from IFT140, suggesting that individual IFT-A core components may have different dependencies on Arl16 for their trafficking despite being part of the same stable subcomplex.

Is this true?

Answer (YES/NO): YES